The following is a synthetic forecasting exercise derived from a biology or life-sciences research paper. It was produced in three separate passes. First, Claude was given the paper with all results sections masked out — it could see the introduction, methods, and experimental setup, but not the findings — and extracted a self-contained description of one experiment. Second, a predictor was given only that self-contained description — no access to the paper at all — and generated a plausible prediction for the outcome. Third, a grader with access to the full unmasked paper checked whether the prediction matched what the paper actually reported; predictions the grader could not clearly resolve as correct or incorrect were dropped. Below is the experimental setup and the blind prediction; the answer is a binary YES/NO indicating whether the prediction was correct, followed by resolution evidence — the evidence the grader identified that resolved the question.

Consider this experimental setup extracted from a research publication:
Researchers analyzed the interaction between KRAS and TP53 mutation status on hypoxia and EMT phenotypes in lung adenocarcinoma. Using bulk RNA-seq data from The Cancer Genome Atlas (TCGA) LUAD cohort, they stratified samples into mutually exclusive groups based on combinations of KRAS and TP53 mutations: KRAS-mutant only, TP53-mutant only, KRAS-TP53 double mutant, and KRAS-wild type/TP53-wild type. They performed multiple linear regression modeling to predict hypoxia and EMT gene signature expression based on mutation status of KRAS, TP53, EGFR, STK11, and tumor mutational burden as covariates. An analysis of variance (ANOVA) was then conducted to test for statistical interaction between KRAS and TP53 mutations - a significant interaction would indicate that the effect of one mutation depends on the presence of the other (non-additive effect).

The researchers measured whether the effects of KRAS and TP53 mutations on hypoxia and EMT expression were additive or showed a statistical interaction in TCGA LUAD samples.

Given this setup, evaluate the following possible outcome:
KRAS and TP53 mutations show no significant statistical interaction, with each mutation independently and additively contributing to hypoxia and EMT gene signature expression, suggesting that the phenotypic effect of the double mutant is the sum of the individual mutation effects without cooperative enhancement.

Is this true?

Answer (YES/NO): YES